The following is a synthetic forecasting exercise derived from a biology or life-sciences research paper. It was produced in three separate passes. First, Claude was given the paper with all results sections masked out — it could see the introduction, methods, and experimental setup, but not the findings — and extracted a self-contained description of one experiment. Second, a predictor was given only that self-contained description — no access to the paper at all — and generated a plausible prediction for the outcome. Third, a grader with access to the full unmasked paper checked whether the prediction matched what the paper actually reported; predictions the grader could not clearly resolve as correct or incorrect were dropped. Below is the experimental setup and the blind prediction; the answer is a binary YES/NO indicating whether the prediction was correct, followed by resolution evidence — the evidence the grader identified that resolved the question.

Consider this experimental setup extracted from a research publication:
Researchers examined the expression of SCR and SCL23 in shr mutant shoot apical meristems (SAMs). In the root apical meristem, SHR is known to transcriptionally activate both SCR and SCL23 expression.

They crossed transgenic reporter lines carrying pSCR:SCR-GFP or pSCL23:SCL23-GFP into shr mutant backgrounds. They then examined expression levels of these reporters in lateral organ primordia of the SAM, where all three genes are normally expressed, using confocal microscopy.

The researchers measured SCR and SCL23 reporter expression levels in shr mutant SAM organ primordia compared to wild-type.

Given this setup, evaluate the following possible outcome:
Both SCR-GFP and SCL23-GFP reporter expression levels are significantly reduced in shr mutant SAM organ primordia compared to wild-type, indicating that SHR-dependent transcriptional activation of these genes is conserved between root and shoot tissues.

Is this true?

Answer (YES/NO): YES